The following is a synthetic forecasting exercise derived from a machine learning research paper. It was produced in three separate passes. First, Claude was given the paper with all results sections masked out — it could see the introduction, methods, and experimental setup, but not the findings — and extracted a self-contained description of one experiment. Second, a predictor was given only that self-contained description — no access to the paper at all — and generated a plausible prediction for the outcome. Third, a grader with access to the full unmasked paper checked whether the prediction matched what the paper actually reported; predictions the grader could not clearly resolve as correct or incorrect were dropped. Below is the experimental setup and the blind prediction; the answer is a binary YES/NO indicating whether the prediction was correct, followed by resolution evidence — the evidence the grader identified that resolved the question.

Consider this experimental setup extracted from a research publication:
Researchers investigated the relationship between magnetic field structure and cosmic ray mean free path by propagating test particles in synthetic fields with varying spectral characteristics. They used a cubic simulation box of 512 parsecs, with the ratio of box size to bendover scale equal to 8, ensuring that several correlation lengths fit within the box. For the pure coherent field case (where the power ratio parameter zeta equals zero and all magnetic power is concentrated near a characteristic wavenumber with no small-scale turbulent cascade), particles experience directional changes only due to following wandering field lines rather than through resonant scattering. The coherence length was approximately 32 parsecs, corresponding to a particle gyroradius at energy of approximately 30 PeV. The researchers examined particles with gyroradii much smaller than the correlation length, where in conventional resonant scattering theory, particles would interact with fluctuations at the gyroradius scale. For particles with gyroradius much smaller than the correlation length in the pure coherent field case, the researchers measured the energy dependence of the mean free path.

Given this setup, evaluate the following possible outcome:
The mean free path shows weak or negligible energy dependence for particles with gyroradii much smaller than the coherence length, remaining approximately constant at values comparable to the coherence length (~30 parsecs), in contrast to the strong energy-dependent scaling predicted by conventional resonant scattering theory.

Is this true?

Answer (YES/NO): YES